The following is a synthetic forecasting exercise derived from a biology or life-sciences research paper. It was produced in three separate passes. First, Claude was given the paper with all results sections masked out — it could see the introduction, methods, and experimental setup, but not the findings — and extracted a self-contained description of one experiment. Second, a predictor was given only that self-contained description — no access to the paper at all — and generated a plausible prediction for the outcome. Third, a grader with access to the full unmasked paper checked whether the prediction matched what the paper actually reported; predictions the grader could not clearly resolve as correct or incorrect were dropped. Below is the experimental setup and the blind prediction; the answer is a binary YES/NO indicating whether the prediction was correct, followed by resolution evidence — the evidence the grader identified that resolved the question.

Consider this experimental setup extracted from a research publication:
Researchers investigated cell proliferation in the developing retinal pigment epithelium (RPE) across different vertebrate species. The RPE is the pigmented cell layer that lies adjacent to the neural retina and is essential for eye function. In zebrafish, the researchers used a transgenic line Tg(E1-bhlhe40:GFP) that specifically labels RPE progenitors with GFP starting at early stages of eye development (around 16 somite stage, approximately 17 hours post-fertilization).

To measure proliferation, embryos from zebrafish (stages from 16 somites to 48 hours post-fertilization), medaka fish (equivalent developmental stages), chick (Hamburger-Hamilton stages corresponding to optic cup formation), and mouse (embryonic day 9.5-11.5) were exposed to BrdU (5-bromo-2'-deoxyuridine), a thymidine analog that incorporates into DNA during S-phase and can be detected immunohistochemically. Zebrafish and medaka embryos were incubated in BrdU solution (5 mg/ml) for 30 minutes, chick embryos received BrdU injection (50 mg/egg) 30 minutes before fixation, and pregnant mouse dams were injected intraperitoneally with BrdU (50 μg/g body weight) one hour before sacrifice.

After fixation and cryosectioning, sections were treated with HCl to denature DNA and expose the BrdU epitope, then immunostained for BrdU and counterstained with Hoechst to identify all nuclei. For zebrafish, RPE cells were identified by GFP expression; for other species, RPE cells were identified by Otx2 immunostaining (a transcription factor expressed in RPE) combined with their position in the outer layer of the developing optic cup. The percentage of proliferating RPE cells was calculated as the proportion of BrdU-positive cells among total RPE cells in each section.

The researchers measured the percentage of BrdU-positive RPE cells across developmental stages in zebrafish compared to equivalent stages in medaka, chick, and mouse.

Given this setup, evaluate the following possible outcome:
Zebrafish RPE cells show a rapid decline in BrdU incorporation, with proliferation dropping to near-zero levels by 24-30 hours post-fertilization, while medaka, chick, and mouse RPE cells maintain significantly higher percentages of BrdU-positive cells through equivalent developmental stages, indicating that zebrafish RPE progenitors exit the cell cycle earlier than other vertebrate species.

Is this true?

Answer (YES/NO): NO